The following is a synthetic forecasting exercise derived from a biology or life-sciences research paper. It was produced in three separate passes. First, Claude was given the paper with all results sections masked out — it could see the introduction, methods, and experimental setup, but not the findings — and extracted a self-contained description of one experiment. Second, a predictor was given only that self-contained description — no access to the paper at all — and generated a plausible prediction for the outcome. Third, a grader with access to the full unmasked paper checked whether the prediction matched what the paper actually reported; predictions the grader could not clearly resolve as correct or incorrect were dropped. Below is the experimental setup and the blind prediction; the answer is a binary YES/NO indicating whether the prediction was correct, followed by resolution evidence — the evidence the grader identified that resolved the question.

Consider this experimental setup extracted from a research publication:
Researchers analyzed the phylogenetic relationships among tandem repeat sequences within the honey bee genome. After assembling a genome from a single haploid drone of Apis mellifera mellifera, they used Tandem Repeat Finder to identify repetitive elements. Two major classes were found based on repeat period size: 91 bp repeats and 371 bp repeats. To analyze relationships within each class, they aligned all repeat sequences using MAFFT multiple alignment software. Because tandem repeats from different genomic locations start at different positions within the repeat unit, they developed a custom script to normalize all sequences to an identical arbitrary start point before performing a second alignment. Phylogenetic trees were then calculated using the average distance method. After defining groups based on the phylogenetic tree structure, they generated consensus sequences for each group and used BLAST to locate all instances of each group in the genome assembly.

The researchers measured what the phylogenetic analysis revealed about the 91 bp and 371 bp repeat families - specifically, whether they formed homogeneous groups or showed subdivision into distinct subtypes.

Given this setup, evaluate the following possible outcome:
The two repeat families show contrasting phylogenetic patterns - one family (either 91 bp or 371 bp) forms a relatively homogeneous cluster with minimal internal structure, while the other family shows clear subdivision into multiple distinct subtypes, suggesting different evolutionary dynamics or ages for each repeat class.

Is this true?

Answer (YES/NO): YES